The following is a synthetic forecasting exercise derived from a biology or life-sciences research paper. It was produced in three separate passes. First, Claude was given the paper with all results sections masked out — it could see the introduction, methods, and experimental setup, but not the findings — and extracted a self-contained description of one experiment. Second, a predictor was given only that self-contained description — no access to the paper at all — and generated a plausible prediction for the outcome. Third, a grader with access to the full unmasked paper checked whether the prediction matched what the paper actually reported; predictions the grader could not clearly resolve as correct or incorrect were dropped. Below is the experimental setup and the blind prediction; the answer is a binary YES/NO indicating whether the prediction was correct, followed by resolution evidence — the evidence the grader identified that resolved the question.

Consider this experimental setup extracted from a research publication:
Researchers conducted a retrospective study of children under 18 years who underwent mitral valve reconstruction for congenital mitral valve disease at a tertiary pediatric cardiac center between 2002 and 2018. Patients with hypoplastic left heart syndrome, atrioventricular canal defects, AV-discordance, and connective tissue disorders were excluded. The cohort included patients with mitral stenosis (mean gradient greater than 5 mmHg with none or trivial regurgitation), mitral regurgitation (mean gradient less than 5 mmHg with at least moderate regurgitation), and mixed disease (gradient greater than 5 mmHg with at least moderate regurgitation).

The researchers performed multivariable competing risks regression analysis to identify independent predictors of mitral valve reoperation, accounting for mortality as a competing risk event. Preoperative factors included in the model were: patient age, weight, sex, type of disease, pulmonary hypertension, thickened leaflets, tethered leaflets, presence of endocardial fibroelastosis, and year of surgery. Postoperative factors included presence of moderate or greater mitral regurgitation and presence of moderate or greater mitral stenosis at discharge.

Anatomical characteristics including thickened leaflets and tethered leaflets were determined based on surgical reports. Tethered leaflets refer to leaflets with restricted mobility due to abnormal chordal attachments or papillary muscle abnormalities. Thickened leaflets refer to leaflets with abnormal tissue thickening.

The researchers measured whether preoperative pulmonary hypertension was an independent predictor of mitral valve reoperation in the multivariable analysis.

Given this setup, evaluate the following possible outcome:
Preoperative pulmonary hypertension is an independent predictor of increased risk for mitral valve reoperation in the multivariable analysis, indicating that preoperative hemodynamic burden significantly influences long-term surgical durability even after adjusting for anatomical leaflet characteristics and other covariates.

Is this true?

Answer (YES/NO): NO